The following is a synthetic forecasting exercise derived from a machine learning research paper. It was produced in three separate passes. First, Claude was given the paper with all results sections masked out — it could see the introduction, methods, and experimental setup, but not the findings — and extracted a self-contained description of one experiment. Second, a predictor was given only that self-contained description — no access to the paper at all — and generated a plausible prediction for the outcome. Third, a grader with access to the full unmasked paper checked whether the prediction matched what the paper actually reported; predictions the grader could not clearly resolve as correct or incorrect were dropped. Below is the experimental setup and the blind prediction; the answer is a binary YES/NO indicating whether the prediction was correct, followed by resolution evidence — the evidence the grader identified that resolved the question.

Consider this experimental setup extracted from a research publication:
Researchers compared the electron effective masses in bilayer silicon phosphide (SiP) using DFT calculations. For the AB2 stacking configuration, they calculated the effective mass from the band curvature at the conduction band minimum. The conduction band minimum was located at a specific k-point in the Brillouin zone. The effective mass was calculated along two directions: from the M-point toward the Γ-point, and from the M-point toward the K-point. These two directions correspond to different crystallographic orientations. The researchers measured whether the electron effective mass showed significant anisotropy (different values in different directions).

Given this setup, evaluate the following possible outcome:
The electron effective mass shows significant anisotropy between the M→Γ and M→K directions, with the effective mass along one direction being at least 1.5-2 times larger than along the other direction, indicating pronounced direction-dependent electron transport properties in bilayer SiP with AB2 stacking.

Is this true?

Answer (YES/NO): YES